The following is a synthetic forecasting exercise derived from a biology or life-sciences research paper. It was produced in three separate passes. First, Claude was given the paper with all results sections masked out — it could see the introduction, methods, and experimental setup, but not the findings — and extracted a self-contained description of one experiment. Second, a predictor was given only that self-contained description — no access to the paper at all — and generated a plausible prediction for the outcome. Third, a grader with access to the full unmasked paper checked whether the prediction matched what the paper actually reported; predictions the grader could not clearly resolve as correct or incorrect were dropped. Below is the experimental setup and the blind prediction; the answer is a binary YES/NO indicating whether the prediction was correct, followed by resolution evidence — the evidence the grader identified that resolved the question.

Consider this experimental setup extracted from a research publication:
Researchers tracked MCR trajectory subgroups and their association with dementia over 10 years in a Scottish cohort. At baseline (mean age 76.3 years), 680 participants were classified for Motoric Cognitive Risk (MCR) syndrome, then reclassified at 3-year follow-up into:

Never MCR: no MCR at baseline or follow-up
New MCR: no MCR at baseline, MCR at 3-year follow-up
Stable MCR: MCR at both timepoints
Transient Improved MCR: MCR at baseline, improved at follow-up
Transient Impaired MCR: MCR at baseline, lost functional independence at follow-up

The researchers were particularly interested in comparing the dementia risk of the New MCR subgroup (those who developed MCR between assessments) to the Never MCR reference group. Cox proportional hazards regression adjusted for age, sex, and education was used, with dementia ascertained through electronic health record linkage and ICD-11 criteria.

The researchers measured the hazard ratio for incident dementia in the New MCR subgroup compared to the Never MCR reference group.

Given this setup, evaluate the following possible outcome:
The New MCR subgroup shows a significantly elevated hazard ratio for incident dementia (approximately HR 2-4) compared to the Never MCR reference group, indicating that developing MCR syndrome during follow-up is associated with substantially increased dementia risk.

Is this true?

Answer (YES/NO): NO